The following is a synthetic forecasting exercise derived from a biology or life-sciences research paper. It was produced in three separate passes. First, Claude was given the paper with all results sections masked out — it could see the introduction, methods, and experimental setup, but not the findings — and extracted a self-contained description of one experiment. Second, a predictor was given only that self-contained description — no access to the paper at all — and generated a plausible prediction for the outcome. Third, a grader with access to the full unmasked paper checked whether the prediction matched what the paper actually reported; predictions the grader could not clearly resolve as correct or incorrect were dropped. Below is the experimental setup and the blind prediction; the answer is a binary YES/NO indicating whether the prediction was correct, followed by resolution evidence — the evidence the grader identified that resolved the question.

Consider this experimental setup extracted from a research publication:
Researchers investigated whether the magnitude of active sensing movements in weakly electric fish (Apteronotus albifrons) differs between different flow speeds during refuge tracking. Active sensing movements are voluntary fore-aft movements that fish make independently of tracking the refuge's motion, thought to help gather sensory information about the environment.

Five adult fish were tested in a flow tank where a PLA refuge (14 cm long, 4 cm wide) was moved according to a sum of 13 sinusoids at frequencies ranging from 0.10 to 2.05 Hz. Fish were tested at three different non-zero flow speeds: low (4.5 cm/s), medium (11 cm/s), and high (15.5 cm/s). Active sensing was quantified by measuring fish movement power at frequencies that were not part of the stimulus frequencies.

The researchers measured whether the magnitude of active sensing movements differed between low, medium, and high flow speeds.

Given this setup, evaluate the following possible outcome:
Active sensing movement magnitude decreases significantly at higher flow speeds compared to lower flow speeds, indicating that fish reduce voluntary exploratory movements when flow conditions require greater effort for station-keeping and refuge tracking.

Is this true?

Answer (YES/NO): NO